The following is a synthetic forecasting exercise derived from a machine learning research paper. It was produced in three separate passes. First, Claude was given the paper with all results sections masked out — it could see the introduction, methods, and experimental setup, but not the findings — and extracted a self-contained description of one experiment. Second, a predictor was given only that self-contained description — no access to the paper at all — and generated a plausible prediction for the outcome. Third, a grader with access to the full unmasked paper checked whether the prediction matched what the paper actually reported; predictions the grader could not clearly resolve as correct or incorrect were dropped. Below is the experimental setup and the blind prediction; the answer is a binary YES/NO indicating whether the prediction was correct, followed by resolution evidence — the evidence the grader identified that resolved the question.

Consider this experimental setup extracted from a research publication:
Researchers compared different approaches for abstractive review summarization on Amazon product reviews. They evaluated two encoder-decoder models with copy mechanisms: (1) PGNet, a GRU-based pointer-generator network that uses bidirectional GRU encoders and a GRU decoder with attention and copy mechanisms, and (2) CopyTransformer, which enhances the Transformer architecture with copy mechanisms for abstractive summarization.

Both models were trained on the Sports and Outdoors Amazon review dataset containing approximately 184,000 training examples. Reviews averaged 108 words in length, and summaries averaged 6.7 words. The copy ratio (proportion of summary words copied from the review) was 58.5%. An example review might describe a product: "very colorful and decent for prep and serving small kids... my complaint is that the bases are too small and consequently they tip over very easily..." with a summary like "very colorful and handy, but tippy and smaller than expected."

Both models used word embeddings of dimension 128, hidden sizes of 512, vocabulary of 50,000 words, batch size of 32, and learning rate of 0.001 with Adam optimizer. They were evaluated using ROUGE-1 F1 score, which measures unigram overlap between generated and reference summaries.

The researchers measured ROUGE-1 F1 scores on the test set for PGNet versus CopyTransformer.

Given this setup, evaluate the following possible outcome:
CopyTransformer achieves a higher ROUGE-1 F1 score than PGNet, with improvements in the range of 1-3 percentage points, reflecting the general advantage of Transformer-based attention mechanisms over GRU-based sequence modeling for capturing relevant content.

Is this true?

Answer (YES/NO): NO